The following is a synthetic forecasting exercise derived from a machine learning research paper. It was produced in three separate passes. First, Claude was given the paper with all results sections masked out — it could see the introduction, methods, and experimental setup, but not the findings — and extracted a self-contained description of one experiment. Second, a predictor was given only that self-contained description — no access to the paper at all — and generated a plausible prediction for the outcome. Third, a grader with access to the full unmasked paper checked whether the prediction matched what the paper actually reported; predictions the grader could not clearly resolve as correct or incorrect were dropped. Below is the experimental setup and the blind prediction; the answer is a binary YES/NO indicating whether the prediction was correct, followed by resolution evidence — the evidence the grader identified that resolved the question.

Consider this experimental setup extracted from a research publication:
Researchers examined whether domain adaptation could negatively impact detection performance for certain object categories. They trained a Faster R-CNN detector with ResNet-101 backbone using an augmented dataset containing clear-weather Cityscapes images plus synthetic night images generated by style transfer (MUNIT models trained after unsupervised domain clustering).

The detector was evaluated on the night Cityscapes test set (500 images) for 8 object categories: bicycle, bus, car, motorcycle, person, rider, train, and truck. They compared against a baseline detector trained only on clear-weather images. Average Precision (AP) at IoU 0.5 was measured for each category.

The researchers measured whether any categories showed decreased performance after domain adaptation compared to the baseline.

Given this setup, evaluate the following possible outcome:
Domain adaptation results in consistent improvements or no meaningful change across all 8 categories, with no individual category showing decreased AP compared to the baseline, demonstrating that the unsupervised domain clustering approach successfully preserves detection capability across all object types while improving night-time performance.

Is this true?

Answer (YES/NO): NO